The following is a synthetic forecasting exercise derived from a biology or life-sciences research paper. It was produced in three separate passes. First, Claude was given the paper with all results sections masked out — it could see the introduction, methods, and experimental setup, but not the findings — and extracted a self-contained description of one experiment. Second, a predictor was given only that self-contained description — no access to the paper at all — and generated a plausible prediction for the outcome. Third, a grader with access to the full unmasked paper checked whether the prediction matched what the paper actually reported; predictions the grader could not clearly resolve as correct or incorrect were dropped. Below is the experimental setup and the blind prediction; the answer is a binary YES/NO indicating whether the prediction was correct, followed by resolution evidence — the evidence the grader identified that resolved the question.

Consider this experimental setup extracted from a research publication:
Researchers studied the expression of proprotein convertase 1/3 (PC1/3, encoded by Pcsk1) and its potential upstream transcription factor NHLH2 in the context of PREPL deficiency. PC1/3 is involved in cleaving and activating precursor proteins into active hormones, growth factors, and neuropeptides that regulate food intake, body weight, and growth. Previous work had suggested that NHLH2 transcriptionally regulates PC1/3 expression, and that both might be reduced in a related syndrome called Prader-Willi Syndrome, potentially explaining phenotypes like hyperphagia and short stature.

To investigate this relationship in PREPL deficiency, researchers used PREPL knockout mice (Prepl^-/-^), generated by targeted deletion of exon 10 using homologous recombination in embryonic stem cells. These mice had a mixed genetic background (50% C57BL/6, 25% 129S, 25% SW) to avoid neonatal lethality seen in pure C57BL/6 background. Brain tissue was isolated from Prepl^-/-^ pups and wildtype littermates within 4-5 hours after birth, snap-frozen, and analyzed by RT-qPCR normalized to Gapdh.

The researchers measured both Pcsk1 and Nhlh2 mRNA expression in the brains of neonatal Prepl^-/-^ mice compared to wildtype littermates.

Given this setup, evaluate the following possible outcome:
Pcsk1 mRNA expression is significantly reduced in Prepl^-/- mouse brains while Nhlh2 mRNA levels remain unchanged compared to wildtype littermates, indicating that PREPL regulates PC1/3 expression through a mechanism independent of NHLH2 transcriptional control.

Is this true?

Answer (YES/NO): NO